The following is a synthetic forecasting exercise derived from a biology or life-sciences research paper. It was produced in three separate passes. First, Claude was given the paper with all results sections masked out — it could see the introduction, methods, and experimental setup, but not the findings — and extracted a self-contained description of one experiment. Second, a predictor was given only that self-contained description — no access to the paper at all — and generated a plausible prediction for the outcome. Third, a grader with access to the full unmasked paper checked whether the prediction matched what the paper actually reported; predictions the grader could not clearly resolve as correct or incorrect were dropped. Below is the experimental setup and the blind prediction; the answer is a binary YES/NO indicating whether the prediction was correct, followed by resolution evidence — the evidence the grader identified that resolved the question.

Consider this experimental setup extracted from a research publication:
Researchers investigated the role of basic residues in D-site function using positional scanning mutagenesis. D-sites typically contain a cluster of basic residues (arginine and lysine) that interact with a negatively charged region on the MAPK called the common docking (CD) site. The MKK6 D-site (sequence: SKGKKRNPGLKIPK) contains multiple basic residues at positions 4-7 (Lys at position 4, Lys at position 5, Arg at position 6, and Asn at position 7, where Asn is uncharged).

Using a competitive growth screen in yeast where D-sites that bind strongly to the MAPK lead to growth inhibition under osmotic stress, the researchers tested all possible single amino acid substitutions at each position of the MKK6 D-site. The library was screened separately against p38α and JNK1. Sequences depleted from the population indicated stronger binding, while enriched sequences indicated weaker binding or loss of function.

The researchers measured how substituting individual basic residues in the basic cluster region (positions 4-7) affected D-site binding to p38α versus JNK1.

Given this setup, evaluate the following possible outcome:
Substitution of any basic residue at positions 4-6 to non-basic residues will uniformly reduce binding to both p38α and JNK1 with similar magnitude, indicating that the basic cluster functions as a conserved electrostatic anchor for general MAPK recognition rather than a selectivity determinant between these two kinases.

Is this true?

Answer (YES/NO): NO